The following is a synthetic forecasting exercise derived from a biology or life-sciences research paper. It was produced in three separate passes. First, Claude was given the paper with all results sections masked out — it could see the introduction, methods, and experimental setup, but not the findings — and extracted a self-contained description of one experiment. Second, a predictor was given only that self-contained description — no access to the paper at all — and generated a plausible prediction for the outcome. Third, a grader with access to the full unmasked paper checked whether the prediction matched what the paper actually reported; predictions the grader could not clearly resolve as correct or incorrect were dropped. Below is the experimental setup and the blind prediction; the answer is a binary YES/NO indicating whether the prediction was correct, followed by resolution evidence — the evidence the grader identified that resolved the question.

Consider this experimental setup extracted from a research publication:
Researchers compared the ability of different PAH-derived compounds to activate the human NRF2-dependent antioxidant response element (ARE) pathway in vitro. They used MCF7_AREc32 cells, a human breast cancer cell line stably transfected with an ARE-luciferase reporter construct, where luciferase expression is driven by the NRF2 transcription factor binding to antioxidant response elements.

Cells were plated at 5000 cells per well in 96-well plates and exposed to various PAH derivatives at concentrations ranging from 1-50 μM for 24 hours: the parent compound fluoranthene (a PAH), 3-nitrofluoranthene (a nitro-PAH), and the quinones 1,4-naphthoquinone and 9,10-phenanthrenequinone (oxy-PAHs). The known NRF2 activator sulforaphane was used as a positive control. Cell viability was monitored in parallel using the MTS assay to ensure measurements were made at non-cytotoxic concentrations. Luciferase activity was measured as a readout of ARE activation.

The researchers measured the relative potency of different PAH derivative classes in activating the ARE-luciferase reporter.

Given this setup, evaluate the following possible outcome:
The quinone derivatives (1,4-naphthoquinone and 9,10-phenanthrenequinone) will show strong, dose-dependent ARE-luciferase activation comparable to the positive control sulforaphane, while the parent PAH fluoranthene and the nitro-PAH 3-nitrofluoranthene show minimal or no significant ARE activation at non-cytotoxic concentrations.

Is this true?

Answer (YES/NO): NO